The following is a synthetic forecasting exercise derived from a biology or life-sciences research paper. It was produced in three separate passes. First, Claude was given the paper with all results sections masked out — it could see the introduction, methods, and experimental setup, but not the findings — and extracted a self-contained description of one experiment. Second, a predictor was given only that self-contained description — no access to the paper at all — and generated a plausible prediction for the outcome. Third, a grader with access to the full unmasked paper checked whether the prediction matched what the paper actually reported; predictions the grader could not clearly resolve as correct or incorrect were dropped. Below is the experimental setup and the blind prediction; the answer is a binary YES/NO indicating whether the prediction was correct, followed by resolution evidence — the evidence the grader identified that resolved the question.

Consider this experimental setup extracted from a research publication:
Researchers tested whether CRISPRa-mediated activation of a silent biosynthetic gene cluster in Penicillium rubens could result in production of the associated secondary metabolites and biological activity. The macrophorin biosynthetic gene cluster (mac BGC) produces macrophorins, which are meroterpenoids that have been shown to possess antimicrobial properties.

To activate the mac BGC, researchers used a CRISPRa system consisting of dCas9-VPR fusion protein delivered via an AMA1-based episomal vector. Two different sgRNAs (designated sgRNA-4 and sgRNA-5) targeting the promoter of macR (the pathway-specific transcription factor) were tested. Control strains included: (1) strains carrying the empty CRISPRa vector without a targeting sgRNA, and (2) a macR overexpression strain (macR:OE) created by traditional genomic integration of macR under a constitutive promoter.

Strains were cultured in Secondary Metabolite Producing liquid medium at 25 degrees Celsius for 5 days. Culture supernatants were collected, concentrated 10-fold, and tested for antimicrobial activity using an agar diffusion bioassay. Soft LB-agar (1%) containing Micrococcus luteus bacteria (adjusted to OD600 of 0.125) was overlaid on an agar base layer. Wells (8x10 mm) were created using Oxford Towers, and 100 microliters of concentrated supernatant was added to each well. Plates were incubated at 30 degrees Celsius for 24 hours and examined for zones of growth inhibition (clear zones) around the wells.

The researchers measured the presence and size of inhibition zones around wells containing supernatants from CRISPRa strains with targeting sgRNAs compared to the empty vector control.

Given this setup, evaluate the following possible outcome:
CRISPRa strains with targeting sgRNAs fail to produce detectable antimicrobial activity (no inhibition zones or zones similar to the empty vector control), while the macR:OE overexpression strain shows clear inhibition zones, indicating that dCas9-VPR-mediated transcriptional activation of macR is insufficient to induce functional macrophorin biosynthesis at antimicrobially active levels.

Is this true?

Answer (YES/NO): NO